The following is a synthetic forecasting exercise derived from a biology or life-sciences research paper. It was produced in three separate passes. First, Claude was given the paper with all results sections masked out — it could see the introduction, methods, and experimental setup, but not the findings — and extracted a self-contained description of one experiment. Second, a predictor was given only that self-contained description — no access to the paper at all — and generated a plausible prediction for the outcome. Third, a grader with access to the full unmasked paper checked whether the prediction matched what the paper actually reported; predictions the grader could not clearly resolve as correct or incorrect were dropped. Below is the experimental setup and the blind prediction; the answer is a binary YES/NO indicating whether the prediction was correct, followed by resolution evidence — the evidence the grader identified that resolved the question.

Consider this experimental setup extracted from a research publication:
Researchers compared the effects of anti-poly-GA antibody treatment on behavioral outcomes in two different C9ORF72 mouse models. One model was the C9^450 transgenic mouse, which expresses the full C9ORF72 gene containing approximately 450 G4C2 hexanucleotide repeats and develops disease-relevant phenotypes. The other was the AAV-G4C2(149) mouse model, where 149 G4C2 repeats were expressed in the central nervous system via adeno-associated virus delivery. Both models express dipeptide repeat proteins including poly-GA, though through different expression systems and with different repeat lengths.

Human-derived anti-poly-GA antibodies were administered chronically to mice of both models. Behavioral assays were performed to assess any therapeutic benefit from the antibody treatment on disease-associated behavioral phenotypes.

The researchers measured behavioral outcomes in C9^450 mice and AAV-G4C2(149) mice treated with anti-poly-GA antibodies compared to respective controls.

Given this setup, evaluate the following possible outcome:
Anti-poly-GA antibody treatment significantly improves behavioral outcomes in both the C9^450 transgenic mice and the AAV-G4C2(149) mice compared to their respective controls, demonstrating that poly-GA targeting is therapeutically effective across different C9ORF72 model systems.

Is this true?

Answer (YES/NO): NO